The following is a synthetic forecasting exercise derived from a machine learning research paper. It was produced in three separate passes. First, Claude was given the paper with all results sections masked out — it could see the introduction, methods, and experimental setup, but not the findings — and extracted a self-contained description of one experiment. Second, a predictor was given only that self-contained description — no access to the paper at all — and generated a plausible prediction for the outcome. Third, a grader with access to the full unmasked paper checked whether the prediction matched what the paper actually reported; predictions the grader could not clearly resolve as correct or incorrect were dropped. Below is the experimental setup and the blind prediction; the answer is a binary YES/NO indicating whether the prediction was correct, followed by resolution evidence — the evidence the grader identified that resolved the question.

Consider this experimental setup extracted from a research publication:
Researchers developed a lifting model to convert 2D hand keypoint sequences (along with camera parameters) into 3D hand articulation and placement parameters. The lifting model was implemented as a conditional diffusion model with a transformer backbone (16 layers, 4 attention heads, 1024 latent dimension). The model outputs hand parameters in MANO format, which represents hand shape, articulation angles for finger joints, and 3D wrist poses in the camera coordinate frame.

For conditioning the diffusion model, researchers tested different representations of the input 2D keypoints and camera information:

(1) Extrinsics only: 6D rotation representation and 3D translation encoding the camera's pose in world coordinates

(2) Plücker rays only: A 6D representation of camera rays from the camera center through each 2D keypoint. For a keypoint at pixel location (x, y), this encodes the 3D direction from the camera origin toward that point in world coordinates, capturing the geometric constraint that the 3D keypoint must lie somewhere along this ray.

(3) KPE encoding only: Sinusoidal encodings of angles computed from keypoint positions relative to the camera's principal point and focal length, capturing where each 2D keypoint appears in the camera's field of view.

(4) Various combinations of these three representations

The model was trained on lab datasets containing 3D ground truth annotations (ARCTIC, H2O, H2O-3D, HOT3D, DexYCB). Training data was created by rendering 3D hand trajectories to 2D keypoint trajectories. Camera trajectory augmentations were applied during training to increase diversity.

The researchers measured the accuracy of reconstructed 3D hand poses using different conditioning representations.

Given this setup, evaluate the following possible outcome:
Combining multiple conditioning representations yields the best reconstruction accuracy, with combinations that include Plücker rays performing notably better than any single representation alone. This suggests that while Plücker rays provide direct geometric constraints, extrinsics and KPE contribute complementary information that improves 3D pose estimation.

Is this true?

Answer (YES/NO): YES